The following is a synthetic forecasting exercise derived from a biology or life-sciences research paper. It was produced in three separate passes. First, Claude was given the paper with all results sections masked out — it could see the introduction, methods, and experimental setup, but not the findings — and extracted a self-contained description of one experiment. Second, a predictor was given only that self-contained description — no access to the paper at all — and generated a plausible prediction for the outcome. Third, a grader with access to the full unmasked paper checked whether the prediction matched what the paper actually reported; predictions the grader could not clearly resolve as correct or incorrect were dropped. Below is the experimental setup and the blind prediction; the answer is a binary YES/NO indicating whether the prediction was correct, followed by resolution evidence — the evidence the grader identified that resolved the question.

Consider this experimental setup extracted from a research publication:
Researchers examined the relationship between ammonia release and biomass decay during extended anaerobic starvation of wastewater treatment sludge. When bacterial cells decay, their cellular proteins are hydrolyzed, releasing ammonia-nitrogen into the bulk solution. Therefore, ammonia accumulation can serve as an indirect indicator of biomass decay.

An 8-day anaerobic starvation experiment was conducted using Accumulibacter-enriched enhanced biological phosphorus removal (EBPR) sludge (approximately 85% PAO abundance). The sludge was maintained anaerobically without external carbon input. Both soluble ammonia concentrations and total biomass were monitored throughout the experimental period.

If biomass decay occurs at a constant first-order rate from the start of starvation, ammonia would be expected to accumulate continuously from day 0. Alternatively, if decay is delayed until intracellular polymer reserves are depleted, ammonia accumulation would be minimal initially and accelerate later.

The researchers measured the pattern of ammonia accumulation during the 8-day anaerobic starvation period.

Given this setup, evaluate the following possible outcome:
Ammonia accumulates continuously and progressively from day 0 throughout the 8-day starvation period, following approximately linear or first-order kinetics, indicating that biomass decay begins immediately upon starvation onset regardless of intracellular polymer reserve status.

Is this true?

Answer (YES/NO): NO